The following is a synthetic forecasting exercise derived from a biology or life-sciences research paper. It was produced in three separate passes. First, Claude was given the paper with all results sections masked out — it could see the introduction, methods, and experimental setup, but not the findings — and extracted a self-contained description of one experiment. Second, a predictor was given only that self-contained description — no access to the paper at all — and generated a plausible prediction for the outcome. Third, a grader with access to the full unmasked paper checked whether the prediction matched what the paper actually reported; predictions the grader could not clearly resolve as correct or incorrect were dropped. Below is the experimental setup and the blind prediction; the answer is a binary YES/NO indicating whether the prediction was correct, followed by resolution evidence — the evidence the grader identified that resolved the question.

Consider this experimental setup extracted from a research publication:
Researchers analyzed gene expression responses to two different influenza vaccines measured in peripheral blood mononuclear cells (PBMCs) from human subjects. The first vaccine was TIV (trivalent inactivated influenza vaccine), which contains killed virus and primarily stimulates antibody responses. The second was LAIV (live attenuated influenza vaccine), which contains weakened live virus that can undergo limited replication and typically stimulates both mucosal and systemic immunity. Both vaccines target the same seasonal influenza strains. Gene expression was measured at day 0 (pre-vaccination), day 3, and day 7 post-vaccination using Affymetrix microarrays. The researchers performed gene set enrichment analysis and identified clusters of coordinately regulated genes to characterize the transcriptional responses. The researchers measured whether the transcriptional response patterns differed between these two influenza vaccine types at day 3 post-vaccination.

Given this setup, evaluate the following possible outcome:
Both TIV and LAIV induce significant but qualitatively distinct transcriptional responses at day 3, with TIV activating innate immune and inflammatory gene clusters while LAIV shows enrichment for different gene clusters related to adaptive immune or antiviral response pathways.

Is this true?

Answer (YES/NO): NO